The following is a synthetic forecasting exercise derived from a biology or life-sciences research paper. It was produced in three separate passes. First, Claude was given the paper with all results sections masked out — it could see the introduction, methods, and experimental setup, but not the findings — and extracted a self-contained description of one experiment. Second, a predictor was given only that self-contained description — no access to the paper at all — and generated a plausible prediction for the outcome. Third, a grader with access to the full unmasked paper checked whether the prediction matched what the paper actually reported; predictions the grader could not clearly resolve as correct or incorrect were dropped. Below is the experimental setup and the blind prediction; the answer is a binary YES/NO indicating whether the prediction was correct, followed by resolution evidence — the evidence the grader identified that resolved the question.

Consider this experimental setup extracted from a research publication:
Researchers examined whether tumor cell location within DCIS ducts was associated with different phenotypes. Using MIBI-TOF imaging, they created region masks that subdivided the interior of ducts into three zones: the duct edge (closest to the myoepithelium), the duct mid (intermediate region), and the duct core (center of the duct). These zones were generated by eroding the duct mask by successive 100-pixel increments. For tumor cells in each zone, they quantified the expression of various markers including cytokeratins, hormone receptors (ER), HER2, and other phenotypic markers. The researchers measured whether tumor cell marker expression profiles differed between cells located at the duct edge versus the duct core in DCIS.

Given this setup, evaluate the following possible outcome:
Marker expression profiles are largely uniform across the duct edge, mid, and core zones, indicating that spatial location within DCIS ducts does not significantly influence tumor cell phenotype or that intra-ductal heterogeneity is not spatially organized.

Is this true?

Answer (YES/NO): NO